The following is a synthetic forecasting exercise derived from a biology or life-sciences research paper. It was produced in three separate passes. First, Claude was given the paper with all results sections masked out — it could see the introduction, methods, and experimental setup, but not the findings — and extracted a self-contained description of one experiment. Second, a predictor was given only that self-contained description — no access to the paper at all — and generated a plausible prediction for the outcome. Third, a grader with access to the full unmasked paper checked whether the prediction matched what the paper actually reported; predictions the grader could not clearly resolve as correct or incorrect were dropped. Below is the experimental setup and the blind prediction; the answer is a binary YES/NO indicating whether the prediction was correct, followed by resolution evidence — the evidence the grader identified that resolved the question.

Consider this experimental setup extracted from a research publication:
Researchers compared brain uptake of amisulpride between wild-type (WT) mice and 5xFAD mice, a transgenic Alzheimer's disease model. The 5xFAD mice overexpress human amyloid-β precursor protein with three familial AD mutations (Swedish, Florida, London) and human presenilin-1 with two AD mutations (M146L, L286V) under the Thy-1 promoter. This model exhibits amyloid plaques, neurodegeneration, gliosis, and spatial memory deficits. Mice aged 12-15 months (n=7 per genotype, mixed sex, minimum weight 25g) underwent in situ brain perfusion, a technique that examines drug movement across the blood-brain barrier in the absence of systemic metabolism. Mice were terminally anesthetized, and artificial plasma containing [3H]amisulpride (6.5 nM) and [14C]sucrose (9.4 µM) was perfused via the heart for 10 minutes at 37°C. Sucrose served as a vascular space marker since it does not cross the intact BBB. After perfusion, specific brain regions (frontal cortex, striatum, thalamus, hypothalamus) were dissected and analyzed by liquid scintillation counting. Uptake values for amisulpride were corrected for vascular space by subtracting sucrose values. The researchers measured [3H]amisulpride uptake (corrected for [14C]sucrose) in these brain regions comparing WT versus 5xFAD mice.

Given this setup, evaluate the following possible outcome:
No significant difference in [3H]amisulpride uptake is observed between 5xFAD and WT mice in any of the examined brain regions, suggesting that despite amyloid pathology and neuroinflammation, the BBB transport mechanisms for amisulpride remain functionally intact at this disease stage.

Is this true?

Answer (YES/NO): NO